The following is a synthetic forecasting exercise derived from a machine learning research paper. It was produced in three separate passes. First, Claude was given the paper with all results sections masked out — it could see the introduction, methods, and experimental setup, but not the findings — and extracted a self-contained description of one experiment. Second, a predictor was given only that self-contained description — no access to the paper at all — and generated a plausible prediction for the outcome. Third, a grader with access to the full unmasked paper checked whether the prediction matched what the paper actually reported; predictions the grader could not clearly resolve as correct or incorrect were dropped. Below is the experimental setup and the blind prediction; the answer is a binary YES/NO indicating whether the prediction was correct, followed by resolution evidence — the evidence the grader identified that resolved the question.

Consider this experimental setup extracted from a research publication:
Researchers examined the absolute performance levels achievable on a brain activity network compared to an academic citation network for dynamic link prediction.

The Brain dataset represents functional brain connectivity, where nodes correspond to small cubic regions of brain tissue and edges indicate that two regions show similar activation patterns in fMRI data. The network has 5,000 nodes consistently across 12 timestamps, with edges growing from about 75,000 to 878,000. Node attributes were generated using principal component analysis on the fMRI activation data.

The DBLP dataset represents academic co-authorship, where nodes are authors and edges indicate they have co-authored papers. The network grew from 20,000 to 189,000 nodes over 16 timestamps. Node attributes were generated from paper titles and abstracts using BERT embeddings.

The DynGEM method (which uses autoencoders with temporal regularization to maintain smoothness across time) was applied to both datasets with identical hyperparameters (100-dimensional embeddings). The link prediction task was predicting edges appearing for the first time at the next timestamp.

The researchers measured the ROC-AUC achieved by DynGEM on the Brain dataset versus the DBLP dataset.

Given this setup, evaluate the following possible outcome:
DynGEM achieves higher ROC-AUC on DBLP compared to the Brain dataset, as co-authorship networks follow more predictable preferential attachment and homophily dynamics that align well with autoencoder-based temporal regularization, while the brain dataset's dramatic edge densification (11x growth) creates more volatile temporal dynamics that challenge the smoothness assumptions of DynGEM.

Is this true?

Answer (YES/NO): YES